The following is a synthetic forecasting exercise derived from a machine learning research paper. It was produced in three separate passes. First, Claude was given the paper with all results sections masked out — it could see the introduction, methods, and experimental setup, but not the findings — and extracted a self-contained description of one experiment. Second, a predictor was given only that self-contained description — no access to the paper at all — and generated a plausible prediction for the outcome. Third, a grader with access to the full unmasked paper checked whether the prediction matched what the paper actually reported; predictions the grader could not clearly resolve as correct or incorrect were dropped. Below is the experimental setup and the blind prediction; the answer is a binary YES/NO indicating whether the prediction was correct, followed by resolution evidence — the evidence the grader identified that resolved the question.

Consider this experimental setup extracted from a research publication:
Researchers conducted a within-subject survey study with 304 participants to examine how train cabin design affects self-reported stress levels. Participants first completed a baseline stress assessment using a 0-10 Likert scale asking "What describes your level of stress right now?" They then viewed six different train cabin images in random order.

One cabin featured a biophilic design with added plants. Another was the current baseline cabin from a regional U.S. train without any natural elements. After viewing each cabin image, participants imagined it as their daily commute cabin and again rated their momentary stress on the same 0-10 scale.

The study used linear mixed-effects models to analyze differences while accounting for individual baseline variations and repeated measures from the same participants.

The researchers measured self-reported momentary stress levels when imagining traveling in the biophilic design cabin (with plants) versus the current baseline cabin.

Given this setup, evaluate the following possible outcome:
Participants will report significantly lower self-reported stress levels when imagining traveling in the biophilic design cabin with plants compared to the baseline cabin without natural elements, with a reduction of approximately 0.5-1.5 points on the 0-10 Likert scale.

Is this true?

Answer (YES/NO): NO